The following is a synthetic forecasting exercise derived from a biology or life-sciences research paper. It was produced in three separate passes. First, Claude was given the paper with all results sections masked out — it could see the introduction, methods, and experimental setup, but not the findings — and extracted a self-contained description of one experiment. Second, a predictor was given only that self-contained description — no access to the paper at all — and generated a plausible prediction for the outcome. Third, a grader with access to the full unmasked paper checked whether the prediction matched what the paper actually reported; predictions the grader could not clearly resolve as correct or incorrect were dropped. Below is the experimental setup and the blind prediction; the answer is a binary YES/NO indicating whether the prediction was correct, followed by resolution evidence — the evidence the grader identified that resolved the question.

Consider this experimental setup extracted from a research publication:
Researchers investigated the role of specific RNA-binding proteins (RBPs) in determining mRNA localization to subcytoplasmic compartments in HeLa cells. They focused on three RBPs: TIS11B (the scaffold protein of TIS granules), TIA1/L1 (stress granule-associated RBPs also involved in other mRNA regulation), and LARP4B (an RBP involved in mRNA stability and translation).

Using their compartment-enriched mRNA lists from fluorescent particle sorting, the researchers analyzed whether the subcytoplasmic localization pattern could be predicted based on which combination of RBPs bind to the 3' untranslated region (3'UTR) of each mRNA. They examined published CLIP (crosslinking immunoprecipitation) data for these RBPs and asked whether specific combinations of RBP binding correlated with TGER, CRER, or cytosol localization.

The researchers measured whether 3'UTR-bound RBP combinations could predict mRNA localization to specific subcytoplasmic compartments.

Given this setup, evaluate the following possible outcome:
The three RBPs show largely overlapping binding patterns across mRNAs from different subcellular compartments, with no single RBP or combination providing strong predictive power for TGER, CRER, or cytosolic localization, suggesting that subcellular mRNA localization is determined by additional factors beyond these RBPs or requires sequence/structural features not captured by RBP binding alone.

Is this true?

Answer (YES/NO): NO